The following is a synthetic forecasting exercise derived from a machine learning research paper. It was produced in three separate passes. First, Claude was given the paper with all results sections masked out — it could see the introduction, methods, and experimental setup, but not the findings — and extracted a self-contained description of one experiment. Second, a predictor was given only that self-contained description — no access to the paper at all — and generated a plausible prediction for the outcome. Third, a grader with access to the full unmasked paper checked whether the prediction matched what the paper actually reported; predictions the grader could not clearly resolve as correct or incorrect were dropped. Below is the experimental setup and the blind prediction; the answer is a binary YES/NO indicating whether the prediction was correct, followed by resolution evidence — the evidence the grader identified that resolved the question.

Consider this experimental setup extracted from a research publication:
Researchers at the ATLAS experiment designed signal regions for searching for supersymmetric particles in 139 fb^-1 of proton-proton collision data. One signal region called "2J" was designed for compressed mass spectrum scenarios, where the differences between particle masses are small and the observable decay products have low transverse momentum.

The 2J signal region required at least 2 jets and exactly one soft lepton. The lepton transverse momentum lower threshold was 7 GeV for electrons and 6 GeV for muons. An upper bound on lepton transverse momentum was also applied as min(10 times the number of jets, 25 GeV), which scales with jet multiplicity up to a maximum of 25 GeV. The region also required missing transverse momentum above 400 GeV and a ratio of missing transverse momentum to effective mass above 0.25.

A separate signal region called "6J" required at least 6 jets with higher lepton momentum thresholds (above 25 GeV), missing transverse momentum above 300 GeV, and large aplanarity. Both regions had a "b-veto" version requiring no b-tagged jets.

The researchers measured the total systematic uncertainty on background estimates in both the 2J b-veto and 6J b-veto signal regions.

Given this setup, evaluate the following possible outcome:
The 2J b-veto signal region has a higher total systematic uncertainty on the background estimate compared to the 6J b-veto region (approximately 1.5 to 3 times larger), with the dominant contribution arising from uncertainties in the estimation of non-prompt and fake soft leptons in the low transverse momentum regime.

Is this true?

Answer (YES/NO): NO